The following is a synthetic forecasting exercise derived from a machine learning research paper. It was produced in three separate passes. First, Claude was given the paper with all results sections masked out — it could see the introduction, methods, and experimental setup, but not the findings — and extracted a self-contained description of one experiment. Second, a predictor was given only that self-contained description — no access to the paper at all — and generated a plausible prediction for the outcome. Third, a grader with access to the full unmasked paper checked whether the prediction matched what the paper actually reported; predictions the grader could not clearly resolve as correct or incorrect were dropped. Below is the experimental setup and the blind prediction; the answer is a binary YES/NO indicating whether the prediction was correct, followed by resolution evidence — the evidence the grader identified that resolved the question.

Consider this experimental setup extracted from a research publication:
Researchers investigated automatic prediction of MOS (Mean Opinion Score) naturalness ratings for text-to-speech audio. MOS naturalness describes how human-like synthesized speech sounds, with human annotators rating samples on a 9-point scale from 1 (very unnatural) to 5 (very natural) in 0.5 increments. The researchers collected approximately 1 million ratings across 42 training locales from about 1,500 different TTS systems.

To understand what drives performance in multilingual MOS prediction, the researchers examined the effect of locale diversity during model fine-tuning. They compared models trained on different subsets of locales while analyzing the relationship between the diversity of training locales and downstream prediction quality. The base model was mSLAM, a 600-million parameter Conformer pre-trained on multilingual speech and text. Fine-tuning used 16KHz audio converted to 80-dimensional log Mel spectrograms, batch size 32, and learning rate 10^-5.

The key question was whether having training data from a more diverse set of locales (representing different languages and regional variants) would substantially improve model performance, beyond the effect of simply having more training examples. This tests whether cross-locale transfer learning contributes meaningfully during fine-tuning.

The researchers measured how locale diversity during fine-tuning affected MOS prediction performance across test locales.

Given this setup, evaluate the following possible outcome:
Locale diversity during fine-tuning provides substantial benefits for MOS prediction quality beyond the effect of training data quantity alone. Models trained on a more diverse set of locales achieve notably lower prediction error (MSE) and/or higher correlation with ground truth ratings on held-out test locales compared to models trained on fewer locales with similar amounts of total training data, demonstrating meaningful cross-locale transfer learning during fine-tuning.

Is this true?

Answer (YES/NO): YES